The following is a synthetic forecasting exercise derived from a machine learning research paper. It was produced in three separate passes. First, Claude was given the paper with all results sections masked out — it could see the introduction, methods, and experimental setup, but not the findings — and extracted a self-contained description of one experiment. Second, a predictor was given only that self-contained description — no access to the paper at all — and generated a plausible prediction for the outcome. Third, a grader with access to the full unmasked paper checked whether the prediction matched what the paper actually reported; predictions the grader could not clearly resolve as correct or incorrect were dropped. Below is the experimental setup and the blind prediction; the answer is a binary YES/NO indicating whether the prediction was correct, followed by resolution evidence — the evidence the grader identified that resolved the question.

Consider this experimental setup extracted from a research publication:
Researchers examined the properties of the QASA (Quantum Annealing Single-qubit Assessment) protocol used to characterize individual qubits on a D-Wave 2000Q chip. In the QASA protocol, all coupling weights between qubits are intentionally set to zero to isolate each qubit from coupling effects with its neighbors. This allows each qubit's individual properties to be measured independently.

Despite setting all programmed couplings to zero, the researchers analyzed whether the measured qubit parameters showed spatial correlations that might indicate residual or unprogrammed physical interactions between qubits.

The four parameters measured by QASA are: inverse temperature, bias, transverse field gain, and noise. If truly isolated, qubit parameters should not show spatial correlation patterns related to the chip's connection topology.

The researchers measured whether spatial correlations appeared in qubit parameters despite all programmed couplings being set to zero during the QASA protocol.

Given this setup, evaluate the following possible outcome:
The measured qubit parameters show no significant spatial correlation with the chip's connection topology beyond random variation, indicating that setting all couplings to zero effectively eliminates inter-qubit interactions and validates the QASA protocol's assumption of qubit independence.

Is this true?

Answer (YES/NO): NO